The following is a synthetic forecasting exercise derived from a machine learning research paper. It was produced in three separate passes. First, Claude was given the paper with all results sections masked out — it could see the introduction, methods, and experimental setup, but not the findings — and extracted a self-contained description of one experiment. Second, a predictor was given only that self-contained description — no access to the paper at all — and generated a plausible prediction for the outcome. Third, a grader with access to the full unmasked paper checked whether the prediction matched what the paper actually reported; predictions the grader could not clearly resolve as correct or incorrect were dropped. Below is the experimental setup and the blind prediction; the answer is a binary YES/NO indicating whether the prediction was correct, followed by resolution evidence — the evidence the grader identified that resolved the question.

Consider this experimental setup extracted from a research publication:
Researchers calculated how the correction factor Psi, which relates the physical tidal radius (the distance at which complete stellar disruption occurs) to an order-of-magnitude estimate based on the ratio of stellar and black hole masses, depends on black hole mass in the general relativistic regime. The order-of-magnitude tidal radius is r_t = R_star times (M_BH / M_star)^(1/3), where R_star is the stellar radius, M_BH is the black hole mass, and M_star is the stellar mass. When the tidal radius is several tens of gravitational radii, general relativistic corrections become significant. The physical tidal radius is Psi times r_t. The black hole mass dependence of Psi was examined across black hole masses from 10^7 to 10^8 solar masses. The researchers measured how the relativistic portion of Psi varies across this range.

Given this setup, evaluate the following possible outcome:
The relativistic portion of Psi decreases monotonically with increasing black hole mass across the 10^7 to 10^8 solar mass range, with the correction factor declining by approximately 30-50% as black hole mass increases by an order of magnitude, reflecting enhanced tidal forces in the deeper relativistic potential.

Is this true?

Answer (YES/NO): NO